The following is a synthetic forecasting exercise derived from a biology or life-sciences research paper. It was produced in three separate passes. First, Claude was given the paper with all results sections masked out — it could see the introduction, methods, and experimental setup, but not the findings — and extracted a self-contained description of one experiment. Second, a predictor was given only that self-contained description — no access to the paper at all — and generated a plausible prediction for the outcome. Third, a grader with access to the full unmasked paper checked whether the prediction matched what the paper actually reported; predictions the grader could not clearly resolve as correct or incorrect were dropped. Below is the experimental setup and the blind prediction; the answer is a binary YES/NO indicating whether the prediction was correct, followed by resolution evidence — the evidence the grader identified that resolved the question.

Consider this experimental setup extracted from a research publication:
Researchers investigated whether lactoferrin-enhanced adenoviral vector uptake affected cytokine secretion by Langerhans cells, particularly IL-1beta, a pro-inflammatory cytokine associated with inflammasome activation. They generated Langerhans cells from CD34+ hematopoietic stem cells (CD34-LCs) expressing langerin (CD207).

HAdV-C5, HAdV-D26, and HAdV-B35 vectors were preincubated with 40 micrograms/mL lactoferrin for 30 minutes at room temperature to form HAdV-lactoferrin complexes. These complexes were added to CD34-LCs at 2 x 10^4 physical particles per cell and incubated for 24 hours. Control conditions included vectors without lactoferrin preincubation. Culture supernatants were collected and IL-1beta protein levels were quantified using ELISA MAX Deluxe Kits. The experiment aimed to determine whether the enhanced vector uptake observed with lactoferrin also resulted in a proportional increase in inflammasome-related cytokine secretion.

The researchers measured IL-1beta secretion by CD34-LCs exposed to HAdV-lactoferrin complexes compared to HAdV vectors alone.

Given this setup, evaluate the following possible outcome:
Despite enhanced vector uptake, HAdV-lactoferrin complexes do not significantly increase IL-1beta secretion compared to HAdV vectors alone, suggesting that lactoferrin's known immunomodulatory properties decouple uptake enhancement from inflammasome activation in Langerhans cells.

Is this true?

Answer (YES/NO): YES